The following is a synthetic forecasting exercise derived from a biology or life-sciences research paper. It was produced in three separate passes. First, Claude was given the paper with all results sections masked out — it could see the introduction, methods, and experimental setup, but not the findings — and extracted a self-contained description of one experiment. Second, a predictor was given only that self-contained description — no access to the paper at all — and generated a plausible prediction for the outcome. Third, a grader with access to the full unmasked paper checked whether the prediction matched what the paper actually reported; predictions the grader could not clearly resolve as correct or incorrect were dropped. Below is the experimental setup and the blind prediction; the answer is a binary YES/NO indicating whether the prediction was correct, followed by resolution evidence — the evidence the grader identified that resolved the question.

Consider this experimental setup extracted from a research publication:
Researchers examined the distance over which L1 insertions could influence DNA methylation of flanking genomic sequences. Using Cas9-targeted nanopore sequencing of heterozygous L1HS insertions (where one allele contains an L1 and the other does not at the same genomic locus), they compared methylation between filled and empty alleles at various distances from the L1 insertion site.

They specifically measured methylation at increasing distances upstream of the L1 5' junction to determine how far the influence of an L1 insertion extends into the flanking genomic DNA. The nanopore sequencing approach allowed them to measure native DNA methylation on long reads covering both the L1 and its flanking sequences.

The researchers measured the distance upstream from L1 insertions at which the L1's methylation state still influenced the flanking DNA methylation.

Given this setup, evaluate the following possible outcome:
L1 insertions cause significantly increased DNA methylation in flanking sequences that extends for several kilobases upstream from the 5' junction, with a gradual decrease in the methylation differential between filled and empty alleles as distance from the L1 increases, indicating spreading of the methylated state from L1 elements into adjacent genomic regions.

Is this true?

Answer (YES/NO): NO